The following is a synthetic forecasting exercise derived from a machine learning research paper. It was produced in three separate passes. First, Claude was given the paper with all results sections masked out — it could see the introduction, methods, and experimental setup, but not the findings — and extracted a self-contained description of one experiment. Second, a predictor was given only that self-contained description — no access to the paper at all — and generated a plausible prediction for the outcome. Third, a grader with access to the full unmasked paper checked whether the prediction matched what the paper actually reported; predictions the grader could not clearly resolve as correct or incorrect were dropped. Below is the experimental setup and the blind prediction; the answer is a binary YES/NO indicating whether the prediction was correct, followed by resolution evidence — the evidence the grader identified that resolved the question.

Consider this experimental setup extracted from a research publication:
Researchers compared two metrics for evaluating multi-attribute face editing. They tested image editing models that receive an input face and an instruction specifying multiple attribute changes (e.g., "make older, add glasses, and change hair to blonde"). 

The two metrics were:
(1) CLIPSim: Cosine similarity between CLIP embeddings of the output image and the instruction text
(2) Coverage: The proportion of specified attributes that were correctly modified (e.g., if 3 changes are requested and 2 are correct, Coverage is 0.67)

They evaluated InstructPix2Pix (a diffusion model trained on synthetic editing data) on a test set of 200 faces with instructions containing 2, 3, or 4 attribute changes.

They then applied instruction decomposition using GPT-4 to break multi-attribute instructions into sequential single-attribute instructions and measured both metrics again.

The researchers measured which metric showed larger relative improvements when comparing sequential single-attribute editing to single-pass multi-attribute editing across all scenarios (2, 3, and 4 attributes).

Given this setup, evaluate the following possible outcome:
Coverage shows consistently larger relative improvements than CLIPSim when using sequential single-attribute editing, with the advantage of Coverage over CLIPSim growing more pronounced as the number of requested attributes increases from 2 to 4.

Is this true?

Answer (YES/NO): NO